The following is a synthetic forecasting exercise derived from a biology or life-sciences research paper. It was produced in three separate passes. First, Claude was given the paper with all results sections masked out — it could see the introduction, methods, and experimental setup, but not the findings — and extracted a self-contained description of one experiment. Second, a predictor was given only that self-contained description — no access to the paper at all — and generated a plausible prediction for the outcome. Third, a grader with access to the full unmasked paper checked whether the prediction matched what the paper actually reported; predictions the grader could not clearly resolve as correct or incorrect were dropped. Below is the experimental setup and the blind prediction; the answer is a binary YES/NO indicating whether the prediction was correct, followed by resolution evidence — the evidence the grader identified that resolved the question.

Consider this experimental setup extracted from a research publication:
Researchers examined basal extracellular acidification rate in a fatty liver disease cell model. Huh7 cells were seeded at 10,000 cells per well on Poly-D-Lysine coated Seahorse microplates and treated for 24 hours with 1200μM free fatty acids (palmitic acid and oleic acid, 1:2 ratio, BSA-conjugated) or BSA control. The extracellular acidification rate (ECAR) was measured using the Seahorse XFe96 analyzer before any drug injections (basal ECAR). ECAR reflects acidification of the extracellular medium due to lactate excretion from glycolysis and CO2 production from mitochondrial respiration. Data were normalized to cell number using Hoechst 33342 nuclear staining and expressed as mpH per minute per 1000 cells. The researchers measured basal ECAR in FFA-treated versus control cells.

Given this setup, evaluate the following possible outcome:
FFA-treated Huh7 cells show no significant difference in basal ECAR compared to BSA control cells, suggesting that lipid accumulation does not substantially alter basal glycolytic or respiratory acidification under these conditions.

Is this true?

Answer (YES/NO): NO